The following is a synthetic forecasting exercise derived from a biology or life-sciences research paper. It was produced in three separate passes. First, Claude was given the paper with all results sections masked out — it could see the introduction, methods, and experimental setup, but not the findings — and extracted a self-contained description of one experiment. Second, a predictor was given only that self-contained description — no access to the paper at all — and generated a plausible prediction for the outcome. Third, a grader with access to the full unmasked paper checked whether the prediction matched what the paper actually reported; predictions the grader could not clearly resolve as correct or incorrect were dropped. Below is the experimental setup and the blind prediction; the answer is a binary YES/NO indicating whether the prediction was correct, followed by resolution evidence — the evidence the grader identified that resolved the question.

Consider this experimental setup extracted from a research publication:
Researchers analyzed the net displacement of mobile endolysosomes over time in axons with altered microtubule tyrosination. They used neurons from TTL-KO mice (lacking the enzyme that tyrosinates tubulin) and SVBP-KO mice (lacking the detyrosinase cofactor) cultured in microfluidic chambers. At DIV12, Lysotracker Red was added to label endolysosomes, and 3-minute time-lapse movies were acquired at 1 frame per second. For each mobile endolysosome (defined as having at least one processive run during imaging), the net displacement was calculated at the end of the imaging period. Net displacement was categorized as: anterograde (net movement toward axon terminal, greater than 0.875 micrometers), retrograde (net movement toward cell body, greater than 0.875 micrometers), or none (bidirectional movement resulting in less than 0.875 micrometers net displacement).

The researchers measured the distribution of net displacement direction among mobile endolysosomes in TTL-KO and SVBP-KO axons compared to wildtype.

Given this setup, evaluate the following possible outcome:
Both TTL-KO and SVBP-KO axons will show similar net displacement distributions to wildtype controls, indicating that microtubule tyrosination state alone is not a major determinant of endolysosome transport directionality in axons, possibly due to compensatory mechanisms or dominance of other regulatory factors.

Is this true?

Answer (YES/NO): YES